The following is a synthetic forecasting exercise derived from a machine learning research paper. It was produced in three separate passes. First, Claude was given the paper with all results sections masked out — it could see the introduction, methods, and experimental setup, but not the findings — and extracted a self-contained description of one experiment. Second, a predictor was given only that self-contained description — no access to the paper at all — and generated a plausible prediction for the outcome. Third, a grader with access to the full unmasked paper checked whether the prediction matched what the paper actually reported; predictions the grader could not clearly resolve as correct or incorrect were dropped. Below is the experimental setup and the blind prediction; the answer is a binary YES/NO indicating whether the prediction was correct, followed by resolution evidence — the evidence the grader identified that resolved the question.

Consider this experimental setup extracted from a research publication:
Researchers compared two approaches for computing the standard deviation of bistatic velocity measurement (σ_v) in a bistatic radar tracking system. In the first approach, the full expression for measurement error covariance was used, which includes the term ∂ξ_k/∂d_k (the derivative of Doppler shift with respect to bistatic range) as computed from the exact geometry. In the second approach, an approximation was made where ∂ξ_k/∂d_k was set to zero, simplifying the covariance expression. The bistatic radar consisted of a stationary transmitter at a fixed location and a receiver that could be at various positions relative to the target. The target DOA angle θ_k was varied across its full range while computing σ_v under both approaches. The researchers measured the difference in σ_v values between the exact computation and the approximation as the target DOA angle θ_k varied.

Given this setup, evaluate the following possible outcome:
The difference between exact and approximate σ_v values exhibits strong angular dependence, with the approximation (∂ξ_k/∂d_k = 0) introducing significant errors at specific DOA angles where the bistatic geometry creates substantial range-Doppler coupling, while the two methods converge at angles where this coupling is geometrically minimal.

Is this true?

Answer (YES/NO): NO